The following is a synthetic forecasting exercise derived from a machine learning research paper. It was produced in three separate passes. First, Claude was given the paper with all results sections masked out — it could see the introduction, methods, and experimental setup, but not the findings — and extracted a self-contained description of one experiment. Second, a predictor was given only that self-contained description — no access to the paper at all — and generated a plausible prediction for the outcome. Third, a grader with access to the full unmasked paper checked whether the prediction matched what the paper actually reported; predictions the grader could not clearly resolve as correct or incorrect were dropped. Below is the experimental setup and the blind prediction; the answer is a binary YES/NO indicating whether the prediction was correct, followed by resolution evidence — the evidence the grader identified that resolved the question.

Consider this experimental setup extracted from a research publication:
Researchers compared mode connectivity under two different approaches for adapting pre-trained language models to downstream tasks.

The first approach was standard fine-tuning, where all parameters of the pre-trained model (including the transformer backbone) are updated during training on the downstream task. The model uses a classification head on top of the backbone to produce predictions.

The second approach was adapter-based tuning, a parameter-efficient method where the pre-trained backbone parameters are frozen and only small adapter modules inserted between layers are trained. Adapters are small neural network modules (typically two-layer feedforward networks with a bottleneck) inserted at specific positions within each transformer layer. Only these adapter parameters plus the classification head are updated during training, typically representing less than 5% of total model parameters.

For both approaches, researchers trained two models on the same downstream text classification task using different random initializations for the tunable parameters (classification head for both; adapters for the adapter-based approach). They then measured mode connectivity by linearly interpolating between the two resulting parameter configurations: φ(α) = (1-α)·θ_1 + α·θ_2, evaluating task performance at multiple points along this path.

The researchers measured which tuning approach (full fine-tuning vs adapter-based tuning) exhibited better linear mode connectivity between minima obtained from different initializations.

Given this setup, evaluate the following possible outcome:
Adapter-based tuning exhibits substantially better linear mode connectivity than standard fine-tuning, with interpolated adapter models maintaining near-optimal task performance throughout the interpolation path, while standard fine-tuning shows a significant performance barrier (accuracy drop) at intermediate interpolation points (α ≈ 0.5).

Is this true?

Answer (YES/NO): NO